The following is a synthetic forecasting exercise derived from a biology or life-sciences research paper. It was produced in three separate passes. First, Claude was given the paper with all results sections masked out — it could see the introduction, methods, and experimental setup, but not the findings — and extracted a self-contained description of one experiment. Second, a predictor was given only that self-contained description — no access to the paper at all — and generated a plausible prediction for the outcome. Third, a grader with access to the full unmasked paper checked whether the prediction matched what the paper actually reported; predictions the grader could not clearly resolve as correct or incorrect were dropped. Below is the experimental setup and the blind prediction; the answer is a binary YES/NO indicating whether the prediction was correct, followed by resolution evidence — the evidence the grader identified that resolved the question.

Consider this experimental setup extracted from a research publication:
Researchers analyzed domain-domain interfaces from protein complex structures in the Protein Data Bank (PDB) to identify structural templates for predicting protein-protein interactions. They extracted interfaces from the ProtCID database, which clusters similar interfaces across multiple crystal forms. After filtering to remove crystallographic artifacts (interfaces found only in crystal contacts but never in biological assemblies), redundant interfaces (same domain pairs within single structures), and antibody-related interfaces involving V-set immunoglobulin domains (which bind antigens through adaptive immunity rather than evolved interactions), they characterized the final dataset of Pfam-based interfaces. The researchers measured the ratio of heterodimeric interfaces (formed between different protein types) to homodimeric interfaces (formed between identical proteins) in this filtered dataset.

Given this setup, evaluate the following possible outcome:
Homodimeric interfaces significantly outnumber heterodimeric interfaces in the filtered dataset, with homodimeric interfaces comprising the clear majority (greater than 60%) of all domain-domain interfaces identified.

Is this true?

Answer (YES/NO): NO